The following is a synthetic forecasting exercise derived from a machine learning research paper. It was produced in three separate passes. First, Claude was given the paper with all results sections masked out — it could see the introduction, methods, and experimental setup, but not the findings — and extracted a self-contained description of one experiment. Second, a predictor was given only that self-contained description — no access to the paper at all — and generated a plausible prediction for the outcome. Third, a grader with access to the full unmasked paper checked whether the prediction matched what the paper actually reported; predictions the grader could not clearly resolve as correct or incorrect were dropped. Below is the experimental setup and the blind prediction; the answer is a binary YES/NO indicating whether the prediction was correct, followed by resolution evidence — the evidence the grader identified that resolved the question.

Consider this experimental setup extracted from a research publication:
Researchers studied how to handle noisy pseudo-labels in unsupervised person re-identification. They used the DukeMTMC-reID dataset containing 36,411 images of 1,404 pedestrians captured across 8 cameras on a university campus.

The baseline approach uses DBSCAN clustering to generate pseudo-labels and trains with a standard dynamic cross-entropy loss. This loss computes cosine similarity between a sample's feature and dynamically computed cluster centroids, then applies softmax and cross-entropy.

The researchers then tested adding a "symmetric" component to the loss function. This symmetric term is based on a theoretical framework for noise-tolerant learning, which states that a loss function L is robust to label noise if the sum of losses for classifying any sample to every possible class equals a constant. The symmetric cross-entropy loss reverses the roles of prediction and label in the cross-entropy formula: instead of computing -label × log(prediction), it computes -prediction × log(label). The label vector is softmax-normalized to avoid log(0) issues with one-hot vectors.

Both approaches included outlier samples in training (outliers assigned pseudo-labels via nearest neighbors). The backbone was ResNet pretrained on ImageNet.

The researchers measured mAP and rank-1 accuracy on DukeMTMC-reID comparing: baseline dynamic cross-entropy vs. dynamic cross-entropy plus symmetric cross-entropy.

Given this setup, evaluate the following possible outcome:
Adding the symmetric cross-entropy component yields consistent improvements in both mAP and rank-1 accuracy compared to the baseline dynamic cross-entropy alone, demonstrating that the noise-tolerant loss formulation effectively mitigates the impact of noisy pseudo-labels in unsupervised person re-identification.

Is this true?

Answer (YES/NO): YES